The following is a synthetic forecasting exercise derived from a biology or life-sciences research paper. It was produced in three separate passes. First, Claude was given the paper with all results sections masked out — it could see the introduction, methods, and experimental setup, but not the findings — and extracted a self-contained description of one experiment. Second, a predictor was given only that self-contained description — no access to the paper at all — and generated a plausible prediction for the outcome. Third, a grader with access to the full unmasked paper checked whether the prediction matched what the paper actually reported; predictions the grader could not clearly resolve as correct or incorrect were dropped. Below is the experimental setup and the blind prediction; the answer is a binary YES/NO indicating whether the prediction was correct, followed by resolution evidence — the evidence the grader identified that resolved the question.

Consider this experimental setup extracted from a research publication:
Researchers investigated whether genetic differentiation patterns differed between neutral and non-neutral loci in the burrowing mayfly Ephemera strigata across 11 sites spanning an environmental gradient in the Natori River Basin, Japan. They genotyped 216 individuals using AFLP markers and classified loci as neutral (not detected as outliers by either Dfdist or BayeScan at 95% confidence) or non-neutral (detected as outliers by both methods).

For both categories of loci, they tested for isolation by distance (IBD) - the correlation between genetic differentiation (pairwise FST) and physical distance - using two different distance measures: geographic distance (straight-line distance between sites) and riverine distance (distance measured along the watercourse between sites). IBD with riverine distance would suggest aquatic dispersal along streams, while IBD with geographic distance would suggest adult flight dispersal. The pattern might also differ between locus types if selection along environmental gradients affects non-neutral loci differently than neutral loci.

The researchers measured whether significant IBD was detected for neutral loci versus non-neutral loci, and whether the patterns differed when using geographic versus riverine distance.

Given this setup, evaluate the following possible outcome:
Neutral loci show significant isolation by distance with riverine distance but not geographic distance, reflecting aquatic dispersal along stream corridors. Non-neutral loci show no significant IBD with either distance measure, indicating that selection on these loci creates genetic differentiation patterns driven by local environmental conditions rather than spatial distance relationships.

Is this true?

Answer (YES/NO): NO